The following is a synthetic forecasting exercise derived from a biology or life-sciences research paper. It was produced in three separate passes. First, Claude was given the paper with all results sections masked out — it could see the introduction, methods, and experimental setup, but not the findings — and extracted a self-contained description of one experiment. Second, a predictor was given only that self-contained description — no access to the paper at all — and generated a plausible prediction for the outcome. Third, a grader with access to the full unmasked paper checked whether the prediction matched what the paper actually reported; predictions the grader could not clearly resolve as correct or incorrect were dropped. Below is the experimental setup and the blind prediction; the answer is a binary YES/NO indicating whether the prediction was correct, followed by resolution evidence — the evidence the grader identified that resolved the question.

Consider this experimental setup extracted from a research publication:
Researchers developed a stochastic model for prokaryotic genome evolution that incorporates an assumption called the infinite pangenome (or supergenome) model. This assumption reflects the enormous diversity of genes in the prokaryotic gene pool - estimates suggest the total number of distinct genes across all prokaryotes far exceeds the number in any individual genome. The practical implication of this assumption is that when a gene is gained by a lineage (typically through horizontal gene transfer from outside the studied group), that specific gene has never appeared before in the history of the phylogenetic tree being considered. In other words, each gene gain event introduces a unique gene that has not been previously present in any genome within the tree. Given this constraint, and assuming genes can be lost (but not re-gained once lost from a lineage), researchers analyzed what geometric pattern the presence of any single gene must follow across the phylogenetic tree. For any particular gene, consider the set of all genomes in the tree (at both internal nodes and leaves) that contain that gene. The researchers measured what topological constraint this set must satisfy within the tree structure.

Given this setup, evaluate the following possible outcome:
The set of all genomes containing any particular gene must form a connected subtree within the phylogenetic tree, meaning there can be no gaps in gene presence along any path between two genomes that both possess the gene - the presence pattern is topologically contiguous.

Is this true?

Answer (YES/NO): YES